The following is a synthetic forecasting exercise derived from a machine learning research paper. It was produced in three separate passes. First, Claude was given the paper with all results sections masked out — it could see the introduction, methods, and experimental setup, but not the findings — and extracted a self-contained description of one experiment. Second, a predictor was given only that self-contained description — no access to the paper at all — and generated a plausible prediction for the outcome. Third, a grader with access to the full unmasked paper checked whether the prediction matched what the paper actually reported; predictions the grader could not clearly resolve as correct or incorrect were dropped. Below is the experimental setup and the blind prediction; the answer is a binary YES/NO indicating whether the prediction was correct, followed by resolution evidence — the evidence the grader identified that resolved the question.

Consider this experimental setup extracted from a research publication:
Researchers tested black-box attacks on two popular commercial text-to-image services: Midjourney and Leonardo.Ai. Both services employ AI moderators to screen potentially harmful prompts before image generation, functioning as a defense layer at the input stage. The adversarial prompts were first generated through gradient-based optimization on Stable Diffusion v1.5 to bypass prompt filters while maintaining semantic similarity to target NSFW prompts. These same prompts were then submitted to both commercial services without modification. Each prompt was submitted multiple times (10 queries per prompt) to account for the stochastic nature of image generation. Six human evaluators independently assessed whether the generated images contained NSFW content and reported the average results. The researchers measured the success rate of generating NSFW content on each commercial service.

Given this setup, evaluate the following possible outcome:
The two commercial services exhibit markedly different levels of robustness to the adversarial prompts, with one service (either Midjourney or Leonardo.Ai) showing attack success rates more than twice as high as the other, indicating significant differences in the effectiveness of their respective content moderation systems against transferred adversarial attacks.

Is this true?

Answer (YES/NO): NO